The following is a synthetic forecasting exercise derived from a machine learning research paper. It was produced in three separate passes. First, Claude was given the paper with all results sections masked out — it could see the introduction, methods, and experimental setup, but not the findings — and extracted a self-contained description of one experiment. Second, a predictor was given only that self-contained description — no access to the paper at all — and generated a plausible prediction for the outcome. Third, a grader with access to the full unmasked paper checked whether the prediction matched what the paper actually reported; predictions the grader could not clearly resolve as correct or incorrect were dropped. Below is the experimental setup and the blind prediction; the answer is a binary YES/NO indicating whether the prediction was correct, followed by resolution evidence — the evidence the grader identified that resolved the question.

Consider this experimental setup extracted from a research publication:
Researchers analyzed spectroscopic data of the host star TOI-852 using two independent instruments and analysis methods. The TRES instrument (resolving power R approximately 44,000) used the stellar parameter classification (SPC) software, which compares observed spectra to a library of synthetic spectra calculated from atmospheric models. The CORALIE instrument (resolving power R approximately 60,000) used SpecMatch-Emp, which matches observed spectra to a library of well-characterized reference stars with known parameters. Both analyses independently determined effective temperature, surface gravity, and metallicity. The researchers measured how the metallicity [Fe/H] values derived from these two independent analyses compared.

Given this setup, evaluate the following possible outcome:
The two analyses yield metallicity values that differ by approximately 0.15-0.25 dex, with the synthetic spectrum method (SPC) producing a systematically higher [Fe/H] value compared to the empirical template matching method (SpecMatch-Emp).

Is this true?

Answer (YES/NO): NO